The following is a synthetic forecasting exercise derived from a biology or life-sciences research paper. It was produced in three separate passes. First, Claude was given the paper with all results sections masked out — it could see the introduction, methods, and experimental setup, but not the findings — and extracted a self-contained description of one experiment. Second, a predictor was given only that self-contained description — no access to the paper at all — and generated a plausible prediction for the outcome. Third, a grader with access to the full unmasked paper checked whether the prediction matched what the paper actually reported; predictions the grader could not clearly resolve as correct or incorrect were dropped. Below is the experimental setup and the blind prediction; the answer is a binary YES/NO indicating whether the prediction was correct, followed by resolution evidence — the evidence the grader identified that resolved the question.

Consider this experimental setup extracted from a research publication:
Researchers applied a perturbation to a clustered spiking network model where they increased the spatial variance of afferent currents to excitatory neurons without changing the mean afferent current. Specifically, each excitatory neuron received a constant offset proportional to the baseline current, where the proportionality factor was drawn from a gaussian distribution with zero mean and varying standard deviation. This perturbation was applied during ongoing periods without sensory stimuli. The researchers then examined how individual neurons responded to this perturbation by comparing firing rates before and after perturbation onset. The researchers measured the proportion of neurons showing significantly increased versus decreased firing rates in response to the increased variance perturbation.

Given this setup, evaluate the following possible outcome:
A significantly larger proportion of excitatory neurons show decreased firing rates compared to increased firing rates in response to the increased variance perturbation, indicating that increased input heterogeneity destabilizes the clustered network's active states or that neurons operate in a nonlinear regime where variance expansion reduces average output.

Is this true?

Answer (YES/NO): NO